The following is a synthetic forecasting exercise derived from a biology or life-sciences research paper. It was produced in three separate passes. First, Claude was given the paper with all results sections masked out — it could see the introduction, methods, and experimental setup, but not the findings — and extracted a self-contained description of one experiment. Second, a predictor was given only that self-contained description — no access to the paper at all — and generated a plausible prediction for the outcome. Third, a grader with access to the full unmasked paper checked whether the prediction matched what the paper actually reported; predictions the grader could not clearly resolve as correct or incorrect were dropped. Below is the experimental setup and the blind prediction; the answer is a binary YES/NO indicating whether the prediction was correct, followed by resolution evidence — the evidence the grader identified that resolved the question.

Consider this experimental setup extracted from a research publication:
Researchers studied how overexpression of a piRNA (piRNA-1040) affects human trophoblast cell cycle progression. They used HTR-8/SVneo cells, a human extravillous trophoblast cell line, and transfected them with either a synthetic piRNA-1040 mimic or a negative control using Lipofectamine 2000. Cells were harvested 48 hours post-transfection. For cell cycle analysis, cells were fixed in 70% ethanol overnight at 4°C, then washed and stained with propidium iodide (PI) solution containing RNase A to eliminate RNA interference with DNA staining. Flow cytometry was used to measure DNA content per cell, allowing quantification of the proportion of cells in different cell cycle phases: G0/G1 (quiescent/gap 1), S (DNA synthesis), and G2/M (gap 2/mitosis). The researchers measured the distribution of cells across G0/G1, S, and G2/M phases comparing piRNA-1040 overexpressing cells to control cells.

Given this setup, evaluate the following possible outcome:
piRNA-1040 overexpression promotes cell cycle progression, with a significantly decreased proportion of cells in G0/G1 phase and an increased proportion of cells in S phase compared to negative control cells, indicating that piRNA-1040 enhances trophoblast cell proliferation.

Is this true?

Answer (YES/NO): NO